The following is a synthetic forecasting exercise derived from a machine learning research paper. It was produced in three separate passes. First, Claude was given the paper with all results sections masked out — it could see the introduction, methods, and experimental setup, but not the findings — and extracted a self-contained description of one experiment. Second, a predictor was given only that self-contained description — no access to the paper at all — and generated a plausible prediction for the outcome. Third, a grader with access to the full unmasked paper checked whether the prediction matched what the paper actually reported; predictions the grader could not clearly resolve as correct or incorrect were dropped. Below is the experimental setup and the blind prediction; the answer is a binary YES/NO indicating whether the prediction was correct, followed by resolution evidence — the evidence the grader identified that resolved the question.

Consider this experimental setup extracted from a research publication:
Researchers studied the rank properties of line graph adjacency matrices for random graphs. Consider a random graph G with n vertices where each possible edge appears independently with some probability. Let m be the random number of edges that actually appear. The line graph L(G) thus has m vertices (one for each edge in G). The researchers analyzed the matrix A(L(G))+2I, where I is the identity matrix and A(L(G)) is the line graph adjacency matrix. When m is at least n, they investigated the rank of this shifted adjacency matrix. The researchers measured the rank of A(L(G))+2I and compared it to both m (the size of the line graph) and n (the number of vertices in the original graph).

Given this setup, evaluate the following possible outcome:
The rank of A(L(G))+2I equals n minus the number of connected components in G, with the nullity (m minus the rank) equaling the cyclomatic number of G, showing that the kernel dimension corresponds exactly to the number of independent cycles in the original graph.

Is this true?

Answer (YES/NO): NO